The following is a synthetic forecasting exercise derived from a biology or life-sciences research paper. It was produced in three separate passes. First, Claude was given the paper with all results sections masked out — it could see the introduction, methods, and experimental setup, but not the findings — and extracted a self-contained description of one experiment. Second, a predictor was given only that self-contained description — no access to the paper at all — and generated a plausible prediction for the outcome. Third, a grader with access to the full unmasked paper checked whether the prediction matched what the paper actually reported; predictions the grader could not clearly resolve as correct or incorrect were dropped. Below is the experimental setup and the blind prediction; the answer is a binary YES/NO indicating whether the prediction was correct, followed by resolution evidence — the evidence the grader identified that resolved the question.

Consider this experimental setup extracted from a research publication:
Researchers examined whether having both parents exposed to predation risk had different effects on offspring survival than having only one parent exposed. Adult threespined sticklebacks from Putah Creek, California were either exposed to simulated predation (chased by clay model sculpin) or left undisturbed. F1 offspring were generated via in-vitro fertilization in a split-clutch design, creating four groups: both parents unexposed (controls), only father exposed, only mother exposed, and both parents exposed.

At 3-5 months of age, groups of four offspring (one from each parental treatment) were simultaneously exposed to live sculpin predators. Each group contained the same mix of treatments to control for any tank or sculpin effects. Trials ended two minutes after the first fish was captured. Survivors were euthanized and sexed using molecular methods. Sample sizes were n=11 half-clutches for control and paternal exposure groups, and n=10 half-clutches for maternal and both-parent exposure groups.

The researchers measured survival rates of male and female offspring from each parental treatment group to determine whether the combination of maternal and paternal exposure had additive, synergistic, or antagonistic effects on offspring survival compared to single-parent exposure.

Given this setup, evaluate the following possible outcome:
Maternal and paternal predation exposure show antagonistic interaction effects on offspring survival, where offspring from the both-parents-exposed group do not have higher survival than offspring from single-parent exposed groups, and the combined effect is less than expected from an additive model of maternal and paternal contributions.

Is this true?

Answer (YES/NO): NO